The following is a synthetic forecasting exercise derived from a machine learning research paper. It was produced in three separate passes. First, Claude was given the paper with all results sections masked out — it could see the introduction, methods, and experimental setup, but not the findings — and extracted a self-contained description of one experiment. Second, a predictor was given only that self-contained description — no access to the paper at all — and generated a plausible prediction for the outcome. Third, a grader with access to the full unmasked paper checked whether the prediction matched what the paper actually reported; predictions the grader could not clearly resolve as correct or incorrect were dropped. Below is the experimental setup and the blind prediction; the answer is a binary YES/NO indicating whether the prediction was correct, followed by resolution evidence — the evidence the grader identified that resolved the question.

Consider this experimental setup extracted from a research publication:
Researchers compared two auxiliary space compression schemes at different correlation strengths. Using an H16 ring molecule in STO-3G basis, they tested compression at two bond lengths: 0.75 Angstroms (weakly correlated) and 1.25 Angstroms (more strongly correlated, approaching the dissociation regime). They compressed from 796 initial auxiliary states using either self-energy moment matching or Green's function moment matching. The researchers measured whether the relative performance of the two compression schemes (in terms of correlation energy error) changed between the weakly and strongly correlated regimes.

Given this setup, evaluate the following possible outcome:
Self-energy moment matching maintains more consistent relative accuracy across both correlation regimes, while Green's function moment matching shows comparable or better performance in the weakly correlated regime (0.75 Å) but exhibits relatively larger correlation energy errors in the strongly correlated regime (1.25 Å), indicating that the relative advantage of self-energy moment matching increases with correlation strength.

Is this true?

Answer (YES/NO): NO